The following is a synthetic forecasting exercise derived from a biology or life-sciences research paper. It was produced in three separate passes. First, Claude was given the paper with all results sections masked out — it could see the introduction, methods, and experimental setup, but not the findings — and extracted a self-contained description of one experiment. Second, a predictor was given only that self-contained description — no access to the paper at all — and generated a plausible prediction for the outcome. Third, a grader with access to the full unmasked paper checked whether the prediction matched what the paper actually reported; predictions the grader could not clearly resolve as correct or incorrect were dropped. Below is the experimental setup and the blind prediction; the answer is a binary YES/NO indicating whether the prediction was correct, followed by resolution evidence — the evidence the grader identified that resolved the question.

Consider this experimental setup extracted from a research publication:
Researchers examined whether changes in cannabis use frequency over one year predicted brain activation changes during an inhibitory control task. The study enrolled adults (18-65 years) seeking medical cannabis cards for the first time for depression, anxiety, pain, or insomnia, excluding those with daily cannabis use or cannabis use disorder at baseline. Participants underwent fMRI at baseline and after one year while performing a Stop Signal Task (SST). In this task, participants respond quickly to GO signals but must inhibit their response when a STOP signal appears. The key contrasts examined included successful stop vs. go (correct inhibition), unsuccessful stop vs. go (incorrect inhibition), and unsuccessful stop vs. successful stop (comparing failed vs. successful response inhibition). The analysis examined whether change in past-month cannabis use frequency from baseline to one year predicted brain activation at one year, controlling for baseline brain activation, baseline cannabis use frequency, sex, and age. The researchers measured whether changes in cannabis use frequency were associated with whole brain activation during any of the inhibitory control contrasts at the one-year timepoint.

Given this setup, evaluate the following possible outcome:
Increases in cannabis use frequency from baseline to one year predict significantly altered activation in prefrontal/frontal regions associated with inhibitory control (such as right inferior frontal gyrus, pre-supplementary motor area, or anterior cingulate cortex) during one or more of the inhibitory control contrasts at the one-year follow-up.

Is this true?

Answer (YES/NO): NO